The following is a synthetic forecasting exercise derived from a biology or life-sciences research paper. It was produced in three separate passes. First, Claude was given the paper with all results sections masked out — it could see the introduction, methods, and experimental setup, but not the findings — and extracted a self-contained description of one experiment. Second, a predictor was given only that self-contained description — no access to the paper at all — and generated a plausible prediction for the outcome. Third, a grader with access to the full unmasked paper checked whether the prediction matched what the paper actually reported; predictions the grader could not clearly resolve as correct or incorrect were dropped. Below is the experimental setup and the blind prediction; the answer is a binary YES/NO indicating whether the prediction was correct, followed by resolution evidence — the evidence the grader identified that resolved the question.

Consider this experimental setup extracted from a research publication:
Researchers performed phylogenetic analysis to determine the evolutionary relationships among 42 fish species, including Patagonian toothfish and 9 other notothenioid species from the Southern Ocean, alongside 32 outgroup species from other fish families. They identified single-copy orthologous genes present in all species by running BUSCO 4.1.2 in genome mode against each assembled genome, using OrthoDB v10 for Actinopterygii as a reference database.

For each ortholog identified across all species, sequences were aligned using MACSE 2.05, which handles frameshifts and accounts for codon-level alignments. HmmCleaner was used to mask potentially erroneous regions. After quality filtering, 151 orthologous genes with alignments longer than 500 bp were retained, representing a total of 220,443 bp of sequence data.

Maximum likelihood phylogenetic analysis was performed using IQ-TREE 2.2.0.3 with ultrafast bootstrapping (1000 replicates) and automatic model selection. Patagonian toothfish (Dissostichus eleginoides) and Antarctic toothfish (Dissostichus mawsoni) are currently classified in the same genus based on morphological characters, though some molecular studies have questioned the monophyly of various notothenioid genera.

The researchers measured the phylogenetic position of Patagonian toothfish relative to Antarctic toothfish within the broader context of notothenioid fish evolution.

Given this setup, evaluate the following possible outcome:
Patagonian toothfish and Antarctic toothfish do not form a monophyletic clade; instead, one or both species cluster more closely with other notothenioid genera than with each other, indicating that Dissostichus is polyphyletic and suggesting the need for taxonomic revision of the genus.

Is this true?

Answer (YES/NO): NO